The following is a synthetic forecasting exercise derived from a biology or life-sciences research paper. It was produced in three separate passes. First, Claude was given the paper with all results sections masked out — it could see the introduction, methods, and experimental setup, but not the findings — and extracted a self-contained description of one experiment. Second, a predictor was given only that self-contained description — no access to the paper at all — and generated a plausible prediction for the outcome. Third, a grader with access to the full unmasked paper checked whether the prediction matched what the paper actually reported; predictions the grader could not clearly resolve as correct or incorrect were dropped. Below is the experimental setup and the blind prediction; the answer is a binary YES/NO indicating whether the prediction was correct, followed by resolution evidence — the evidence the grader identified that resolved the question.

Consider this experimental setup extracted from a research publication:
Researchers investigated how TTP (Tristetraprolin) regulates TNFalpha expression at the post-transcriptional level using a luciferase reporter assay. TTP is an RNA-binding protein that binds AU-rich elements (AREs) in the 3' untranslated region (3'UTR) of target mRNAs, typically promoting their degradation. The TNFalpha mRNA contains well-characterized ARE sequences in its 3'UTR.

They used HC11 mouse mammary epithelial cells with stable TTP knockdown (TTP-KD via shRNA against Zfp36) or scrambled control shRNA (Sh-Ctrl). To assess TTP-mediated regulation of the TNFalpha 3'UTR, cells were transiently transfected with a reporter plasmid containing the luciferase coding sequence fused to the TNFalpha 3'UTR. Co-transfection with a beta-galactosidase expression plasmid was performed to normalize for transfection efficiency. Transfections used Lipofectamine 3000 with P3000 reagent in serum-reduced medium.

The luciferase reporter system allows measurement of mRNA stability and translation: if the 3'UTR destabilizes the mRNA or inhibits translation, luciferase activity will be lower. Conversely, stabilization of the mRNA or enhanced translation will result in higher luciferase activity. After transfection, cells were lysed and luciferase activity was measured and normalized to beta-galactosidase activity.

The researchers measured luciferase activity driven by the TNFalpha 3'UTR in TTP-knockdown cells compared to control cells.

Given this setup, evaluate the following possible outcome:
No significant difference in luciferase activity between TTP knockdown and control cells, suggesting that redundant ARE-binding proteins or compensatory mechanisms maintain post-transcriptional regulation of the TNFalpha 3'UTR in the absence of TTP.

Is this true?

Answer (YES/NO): NO